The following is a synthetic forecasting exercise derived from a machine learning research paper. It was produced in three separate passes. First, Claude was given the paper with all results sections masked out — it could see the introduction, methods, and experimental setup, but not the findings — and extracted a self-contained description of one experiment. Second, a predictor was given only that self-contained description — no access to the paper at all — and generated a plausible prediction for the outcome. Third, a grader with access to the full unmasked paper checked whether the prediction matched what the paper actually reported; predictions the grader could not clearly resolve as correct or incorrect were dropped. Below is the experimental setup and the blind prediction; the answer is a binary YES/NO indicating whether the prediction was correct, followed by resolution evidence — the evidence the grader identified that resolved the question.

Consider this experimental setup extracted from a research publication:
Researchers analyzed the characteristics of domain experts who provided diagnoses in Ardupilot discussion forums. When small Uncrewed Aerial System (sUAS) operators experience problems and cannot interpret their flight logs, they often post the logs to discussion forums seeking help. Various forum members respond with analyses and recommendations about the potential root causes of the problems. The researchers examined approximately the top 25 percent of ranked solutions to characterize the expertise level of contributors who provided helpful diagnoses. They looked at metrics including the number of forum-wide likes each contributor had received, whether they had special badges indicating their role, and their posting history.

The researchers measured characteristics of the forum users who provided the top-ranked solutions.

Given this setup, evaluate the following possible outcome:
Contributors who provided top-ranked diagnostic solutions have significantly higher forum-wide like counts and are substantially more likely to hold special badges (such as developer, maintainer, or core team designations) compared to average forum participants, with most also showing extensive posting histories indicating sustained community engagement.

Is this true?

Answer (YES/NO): NO